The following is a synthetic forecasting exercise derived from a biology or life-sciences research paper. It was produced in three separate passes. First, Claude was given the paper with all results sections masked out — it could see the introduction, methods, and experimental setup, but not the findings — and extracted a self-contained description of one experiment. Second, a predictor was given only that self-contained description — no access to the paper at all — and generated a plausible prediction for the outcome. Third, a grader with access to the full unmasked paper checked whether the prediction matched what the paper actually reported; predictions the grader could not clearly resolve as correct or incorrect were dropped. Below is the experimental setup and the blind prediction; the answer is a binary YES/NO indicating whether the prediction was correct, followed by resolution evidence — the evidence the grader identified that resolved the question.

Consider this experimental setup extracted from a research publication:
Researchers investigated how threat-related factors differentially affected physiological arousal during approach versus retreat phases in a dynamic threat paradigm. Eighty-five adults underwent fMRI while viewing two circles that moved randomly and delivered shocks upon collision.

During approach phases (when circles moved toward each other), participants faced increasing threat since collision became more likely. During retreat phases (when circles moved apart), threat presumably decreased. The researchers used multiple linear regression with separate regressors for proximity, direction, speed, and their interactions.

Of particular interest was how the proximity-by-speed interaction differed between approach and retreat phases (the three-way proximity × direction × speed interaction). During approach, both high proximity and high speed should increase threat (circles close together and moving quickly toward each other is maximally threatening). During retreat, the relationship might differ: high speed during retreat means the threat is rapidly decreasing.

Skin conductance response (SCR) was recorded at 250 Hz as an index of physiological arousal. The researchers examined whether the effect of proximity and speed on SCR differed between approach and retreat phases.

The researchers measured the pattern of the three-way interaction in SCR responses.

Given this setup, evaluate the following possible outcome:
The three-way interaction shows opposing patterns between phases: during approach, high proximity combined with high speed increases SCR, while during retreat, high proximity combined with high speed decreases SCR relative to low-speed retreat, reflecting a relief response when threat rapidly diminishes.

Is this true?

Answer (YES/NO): NO